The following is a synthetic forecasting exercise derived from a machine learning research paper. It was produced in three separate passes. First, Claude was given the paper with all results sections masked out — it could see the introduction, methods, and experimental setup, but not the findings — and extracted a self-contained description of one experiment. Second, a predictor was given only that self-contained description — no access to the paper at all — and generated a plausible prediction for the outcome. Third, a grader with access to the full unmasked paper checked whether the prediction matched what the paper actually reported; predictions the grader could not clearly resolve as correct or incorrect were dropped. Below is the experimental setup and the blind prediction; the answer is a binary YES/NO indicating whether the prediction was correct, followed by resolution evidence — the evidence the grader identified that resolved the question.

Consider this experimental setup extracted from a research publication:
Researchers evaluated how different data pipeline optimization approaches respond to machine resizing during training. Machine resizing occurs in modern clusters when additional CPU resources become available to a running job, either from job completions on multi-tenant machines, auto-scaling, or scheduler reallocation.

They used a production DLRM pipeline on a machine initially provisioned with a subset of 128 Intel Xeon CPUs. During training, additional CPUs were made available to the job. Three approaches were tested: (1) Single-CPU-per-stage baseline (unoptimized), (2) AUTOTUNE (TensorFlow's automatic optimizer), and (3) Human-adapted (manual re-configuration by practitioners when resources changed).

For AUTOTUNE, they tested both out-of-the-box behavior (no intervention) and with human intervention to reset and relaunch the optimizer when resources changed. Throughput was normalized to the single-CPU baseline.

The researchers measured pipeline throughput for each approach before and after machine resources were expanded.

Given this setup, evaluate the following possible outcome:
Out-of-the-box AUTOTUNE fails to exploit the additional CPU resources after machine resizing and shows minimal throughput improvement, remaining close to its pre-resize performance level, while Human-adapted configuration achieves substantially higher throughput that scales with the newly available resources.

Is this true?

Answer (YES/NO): YES